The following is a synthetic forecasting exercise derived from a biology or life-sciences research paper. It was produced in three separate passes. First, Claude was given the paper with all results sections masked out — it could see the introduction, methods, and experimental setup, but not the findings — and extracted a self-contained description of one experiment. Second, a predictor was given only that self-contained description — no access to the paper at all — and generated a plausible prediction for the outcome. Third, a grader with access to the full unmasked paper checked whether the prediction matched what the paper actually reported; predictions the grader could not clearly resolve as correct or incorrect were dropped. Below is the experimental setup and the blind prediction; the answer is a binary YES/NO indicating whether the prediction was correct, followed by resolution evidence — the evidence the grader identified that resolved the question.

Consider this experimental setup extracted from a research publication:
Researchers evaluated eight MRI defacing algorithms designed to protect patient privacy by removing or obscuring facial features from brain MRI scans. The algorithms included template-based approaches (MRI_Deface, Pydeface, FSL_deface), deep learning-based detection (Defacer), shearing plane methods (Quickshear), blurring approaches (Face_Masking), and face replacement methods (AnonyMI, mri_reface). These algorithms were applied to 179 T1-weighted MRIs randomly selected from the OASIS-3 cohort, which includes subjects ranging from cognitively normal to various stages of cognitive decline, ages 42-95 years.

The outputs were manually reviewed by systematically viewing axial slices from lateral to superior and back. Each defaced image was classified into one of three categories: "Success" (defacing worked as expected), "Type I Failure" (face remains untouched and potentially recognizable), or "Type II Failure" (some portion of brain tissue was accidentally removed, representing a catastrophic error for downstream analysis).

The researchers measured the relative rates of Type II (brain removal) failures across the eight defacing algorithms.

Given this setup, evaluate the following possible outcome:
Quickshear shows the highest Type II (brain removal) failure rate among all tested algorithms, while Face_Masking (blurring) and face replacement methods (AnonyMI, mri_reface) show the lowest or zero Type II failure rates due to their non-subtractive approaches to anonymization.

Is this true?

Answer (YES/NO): NO